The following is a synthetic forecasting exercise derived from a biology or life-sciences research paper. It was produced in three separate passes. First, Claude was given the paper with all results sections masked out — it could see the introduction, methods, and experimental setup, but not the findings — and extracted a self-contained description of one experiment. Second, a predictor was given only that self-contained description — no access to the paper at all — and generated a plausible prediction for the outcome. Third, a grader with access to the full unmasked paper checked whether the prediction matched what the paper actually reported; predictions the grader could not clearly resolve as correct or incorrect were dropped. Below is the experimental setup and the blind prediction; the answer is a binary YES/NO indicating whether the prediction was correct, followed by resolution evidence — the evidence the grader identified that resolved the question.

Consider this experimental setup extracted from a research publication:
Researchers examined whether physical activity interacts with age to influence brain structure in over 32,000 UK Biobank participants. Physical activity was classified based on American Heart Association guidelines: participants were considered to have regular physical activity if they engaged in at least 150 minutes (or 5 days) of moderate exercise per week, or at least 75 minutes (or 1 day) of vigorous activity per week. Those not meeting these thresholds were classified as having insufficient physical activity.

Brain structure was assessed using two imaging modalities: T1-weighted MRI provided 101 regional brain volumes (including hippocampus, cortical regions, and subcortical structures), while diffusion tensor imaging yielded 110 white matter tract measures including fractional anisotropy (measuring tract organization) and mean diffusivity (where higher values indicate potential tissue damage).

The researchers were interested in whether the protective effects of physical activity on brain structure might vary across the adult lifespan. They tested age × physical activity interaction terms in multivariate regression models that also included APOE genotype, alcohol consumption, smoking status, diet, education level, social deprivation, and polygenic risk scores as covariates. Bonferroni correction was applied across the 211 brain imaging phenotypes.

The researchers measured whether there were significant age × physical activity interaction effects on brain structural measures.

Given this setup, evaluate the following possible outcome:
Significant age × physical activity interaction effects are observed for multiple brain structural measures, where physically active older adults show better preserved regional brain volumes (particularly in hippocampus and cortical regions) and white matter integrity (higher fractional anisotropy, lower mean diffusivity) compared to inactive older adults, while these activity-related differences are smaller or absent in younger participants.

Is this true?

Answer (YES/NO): NO